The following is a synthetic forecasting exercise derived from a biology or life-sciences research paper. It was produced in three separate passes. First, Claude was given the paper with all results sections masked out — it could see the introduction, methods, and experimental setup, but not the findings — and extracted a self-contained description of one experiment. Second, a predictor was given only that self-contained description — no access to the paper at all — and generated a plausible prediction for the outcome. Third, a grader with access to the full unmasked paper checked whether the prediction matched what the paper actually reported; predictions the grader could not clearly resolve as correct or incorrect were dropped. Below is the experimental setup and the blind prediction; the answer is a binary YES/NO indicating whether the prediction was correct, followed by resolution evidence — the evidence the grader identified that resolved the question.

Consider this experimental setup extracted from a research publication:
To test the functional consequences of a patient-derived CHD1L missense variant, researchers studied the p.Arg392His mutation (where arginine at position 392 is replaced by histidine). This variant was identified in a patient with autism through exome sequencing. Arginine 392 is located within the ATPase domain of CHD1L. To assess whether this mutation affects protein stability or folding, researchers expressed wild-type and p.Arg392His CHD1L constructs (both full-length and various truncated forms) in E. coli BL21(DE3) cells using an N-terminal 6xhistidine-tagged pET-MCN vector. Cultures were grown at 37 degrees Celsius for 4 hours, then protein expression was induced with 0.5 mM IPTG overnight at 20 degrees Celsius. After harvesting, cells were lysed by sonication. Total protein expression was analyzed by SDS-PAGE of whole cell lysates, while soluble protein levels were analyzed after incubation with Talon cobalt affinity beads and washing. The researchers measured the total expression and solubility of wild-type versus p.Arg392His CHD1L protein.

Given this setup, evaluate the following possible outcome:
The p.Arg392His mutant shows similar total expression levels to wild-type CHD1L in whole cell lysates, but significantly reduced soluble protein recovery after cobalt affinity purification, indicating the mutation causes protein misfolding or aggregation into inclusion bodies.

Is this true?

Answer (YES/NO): YES